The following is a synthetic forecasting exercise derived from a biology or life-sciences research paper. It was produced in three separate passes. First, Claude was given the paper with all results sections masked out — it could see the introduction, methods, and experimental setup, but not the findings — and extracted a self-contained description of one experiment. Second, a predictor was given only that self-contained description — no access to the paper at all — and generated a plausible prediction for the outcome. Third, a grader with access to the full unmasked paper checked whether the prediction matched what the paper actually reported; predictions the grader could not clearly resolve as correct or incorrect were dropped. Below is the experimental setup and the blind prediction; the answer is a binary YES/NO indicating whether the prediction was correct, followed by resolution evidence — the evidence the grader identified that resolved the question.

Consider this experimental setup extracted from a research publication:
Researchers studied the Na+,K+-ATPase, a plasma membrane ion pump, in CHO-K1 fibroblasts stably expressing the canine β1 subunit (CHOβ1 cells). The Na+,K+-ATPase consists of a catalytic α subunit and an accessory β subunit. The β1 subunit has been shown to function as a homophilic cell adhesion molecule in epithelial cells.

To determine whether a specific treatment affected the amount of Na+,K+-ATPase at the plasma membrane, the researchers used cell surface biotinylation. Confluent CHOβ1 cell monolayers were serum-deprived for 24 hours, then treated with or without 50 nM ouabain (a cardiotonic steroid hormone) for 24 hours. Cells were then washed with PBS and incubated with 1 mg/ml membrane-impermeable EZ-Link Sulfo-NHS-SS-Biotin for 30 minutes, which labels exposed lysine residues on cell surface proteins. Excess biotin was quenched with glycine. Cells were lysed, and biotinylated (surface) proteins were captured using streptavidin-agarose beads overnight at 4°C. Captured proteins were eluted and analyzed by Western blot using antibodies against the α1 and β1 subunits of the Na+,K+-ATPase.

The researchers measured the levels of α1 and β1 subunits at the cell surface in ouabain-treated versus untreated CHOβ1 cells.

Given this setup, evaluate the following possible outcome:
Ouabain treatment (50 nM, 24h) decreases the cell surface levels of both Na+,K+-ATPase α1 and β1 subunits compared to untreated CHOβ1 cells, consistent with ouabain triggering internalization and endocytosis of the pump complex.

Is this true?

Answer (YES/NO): NO